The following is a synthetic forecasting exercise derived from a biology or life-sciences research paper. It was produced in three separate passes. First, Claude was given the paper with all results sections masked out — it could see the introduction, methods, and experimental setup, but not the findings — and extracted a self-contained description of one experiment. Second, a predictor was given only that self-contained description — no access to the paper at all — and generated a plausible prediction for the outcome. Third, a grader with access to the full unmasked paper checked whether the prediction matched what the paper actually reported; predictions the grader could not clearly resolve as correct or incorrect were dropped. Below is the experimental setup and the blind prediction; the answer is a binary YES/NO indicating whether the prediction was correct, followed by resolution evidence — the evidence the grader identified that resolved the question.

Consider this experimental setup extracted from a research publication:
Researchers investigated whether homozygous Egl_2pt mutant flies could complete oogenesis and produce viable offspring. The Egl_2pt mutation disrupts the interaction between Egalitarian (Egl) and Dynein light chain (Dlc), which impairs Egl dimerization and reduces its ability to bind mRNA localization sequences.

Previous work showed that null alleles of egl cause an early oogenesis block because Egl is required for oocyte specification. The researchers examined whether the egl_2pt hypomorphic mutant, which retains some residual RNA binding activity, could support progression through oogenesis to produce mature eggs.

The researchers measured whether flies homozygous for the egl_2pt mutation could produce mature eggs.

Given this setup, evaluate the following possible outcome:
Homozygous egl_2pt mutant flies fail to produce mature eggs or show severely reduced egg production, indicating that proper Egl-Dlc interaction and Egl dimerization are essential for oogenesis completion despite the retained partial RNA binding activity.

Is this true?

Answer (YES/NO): YES